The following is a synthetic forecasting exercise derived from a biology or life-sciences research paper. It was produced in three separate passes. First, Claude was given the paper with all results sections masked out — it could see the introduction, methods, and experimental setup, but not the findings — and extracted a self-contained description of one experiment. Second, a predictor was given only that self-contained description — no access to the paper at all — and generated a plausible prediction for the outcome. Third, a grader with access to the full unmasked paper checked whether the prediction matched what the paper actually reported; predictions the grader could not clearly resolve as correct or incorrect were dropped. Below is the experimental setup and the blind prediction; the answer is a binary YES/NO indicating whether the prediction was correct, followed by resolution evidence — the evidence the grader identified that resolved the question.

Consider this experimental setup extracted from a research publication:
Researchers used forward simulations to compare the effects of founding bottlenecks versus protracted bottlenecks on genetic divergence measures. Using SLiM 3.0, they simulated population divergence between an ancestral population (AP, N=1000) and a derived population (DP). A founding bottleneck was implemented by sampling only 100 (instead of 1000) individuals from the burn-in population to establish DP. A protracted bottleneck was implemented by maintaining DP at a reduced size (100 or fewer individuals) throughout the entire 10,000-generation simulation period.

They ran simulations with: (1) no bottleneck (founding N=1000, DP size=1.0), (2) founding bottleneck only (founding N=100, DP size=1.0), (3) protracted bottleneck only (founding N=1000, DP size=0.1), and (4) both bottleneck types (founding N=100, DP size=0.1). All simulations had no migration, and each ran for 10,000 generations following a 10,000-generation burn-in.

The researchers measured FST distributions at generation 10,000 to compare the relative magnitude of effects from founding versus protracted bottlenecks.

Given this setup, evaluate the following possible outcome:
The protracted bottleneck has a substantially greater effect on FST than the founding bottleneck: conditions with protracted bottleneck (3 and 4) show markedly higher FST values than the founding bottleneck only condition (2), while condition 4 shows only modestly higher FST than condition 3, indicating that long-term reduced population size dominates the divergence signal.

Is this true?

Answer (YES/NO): YES